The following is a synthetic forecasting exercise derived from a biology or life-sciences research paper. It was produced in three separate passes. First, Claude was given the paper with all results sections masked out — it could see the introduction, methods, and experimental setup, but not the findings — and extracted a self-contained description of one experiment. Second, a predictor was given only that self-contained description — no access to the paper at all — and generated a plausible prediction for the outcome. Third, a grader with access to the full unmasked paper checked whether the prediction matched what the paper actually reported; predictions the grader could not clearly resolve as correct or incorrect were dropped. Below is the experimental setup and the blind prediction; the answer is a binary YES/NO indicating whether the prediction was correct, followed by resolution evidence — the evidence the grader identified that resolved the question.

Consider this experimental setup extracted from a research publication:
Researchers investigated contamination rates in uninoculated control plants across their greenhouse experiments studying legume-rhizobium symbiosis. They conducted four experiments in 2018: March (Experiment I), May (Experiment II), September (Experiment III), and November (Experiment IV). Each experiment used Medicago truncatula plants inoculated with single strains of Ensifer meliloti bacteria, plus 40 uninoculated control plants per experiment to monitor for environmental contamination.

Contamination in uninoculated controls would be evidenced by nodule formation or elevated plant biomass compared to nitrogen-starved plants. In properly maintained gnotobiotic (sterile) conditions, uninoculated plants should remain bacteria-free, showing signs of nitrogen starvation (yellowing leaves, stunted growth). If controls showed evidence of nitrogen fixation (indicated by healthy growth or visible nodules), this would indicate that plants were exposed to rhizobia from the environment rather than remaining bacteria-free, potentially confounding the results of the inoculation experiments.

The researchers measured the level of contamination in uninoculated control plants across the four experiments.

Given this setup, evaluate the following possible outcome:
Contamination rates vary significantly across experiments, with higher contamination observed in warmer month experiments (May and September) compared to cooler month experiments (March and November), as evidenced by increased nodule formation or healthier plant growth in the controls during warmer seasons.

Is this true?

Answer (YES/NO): NO